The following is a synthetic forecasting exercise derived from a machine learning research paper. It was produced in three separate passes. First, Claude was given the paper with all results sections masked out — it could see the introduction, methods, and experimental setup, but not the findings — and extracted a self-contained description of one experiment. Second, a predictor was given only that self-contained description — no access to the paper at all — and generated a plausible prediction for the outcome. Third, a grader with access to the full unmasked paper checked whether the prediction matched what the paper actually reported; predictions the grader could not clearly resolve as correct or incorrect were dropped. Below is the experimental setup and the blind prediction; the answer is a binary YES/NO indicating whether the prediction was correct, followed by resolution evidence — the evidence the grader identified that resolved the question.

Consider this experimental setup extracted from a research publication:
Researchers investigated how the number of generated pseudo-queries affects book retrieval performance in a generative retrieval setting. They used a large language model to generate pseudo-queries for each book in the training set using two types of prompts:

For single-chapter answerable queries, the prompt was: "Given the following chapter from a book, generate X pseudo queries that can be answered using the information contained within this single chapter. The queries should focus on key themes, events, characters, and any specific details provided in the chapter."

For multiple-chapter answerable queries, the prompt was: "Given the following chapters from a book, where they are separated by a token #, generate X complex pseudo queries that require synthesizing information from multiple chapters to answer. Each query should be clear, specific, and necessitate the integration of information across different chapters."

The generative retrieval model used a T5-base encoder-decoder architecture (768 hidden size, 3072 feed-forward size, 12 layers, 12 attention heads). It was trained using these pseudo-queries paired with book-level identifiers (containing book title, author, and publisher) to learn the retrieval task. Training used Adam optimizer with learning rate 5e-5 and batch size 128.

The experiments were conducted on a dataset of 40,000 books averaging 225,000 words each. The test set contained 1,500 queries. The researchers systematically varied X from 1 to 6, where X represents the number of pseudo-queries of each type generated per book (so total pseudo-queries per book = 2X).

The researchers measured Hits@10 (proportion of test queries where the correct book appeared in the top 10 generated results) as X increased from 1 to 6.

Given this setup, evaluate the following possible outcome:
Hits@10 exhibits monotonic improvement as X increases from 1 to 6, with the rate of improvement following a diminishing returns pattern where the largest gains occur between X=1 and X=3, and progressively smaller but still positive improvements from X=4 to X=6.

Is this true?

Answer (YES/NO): NO